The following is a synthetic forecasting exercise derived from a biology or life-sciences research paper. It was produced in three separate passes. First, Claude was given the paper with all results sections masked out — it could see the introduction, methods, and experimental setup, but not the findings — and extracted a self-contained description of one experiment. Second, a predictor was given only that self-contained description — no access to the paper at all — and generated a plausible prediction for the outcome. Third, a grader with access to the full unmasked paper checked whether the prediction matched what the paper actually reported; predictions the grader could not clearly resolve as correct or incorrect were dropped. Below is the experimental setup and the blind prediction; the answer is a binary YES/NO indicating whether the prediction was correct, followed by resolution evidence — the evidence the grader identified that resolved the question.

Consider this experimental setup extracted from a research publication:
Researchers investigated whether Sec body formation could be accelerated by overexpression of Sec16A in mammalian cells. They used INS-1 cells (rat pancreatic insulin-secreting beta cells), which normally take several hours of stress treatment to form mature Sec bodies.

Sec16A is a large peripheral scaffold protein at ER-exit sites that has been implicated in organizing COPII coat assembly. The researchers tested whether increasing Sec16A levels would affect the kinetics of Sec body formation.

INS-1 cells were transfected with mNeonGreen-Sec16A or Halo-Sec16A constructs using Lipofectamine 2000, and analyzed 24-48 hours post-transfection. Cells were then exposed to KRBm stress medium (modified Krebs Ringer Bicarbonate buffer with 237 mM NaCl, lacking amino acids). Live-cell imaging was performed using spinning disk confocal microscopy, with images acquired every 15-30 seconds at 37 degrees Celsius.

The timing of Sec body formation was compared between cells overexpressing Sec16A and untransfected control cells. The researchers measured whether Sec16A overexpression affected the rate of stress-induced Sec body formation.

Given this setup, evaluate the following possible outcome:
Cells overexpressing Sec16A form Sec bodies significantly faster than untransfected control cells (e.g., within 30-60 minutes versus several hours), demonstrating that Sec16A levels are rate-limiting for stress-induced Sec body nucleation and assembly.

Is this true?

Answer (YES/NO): YES